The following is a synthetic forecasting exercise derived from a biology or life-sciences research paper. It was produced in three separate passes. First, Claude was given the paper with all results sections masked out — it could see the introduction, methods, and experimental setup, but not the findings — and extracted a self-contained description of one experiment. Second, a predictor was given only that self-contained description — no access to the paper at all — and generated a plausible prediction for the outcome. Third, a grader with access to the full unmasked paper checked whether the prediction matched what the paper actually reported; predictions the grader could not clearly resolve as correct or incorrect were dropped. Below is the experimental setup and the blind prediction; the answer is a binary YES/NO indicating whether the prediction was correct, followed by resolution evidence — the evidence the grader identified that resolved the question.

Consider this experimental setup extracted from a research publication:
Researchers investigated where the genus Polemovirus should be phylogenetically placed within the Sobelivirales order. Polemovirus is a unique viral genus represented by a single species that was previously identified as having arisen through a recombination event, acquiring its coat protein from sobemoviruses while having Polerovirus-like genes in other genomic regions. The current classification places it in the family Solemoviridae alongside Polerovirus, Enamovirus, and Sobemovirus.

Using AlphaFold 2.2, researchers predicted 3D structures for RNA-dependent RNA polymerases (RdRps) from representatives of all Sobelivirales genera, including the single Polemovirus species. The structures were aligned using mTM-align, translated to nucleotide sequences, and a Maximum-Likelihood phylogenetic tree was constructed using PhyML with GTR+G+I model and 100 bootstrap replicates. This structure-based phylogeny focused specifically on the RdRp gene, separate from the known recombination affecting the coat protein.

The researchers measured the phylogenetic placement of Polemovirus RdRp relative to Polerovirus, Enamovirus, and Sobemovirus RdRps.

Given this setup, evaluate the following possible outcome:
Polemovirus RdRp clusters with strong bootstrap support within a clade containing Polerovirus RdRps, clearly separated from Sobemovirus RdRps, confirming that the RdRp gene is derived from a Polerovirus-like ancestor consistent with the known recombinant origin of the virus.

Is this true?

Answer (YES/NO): YES